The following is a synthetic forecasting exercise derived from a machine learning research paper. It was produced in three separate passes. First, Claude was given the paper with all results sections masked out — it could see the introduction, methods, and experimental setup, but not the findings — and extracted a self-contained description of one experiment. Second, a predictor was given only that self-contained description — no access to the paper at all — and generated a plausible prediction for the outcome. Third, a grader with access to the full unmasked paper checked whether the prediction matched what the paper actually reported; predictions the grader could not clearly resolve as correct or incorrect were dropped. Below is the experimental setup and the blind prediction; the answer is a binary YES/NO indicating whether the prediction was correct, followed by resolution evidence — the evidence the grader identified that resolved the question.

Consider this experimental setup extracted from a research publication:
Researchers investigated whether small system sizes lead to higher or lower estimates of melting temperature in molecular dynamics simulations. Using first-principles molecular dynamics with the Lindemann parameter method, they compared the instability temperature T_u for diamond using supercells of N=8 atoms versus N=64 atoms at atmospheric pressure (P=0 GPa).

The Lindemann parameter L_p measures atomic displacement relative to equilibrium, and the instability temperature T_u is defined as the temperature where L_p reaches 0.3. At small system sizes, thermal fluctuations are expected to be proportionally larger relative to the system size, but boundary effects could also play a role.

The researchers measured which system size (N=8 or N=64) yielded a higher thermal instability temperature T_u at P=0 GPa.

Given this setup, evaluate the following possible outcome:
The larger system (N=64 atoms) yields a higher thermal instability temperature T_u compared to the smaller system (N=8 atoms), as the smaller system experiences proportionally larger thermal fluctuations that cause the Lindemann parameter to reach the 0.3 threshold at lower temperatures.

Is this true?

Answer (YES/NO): YES